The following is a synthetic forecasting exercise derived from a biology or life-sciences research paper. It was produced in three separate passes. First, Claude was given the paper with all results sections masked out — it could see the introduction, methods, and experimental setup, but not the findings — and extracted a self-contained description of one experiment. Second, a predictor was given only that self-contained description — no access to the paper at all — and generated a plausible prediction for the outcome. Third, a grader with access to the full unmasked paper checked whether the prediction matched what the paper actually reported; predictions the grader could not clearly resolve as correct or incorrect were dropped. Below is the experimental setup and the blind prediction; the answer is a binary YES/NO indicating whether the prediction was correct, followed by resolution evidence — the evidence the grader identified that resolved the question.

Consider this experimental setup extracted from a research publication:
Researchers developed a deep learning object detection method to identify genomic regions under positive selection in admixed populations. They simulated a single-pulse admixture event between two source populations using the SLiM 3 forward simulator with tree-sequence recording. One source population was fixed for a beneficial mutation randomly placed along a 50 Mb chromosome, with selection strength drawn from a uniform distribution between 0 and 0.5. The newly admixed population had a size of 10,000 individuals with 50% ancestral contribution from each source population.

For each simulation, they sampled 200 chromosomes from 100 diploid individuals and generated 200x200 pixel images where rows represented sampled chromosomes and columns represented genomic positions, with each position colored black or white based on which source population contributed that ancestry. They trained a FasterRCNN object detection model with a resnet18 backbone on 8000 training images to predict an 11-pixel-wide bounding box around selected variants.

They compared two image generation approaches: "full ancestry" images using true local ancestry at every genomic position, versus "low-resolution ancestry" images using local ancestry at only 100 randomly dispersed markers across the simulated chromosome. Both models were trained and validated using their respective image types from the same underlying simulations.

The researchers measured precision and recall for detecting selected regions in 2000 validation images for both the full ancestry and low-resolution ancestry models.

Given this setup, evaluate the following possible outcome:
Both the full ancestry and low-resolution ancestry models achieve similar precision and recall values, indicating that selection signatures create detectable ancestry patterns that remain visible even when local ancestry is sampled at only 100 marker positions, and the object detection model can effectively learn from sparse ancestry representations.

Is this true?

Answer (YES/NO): NO